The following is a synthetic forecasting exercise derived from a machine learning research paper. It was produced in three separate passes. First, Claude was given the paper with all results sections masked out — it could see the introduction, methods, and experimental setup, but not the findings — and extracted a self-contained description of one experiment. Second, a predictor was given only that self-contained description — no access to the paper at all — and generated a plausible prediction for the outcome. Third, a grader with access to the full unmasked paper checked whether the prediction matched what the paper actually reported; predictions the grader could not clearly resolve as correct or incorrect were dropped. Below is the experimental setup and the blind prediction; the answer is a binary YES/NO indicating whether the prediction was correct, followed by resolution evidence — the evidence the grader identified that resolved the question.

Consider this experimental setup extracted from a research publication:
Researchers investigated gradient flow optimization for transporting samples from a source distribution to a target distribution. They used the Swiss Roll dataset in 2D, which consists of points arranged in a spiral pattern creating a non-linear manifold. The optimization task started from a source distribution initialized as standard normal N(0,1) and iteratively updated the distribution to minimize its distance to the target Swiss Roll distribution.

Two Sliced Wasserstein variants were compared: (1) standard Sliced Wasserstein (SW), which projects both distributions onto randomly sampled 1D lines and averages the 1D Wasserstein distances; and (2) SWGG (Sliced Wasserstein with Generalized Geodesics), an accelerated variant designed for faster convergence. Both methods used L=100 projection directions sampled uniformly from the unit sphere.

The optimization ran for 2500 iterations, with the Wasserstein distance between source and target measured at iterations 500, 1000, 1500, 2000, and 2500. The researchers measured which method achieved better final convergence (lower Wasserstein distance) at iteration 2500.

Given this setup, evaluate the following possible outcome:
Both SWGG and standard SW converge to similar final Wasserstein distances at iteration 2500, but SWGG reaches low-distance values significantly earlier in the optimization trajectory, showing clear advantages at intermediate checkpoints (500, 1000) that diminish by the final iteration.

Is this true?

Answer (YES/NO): NO